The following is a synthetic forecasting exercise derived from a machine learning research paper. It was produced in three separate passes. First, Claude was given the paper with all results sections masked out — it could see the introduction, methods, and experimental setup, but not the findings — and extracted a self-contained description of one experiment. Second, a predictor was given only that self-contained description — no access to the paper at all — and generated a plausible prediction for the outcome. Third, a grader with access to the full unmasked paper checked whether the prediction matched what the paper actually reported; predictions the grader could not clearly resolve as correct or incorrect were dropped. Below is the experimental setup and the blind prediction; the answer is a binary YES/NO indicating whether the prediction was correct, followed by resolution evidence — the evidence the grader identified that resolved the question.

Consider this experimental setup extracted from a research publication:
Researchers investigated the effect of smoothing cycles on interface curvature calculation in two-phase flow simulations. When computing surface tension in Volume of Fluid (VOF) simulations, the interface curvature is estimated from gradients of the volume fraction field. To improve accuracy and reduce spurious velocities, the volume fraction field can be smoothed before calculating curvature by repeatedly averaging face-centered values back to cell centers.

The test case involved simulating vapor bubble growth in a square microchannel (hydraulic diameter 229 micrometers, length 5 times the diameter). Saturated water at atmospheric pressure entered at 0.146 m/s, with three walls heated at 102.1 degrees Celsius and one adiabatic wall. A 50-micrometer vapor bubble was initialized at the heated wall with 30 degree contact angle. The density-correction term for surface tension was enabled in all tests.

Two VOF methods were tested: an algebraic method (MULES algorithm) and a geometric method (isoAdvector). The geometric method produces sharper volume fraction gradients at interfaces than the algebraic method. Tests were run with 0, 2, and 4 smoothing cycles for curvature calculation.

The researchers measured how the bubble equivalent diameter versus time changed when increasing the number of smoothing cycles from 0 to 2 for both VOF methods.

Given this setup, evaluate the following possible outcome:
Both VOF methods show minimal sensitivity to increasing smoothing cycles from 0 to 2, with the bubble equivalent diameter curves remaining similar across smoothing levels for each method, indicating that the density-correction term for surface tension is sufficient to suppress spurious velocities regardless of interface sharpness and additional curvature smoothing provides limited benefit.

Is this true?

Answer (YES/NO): NO